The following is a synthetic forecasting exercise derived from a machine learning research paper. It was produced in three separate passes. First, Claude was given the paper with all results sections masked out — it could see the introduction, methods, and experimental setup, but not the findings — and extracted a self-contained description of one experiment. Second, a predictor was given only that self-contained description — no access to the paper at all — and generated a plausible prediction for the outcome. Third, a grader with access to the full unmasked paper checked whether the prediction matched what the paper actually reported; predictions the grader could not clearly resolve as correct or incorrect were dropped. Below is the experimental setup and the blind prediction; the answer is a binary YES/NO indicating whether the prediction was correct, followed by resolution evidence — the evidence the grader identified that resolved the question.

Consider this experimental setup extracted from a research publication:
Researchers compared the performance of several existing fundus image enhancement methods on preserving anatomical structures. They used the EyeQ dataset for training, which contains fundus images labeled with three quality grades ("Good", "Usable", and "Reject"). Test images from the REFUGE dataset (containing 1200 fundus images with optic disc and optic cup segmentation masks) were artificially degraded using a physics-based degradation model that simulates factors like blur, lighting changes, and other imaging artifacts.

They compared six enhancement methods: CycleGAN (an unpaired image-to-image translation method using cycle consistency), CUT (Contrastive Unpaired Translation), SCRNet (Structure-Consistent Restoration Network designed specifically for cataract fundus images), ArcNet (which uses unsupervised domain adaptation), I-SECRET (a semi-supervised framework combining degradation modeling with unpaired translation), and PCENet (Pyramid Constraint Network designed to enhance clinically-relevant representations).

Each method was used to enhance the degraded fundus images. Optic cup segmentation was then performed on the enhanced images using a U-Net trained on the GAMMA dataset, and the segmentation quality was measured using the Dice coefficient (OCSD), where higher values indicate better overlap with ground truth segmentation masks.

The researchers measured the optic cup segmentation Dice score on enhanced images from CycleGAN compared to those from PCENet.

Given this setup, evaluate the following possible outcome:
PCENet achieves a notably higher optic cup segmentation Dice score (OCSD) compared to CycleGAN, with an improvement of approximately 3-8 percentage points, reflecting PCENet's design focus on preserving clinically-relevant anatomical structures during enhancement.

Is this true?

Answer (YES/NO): NO